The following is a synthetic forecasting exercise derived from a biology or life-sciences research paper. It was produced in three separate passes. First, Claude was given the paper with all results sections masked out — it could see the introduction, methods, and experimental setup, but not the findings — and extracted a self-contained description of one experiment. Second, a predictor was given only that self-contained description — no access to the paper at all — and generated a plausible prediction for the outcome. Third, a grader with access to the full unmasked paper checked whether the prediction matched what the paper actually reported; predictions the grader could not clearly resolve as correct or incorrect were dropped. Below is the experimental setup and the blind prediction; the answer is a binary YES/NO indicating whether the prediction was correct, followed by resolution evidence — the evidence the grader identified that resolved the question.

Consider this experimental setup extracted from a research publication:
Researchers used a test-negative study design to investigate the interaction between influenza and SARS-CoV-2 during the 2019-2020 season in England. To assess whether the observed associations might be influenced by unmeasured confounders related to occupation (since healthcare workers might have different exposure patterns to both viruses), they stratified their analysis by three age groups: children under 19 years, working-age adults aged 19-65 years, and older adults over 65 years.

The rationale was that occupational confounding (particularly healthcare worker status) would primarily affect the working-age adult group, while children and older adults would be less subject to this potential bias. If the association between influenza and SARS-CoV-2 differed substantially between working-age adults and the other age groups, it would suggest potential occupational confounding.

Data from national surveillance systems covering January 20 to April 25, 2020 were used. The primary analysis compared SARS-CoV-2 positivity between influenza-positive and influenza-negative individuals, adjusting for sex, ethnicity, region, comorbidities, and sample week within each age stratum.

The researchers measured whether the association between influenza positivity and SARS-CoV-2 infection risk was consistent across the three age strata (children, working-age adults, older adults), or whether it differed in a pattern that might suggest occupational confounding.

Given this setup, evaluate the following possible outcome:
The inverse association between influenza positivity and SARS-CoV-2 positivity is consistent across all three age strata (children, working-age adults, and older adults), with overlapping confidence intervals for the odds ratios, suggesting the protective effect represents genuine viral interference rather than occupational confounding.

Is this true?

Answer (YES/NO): NO